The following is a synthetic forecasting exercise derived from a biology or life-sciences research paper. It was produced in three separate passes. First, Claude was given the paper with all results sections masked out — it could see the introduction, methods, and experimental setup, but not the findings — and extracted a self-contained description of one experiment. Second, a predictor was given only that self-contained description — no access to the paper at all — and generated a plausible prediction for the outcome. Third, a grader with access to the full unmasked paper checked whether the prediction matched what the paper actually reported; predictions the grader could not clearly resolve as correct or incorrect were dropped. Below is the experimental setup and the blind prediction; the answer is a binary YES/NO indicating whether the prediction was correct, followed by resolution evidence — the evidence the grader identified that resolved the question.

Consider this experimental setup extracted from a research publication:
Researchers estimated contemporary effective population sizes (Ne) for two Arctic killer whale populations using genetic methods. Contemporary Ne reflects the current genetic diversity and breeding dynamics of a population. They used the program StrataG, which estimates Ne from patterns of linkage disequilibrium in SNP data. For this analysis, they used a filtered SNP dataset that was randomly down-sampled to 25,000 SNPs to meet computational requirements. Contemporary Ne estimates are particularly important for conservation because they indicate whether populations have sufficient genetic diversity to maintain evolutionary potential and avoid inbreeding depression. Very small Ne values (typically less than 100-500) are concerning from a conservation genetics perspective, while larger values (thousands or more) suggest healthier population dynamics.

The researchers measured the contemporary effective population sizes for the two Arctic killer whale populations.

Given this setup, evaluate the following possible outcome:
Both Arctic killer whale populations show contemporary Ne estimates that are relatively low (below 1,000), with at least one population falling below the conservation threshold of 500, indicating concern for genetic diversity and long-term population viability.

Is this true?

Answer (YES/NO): YES